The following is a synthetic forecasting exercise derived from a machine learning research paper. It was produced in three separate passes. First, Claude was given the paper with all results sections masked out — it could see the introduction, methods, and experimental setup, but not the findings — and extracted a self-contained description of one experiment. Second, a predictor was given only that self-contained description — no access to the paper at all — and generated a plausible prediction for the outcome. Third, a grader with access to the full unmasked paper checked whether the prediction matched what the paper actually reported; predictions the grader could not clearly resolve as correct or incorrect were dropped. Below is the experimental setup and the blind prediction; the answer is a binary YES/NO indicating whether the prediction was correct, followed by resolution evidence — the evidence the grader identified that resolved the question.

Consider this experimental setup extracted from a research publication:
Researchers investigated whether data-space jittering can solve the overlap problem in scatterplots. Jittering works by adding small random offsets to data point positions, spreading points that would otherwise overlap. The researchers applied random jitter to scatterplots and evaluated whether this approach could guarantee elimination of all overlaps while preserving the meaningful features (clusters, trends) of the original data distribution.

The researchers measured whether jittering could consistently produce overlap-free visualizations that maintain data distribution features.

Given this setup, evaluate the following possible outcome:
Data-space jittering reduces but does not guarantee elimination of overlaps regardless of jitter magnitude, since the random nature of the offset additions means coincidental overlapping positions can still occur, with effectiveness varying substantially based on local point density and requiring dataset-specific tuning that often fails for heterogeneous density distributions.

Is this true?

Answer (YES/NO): NO